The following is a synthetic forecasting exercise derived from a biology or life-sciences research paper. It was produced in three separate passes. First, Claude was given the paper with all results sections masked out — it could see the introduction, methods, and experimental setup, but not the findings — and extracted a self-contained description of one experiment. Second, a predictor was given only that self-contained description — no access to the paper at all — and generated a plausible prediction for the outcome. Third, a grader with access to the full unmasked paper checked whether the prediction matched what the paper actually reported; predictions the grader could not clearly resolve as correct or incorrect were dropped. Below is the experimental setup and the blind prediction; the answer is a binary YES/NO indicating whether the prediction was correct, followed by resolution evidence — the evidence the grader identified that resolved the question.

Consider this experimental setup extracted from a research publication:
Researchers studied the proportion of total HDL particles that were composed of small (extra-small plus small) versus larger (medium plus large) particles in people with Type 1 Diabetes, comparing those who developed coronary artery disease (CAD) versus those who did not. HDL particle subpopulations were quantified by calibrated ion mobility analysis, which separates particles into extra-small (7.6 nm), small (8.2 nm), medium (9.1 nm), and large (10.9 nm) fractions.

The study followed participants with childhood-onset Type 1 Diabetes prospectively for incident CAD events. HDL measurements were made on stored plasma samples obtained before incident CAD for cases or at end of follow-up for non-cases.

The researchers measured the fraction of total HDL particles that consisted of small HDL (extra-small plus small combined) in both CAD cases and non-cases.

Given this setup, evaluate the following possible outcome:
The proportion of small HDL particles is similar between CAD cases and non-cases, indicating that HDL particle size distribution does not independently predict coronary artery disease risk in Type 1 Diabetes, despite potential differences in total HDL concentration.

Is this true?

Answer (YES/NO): NO